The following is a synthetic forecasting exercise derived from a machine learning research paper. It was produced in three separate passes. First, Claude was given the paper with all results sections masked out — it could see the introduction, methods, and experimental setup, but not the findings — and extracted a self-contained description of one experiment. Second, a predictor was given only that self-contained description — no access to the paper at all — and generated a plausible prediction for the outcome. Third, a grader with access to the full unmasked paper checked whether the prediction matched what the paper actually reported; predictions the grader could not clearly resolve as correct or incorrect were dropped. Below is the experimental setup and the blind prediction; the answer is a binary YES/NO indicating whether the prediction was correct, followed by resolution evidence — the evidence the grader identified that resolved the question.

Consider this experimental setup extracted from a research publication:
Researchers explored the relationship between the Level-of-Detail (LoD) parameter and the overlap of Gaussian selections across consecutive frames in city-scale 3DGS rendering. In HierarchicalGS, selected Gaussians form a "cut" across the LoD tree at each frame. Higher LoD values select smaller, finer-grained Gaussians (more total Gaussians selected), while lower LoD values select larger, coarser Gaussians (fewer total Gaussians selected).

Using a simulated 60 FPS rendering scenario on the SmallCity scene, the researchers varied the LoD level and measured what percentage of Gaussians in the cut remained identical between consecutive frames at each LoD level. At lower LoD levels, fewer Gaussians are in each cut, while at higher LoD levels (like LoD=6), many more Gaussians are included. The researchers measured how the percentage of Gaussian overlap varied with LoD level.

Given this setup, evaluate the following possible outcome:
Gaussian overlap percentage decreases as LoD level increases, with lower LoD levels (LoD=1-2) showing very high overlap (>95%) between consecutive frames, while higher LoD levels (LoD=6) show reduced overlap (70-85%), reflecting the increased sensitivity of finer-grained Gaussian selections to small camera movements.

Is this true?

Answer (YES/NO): NO